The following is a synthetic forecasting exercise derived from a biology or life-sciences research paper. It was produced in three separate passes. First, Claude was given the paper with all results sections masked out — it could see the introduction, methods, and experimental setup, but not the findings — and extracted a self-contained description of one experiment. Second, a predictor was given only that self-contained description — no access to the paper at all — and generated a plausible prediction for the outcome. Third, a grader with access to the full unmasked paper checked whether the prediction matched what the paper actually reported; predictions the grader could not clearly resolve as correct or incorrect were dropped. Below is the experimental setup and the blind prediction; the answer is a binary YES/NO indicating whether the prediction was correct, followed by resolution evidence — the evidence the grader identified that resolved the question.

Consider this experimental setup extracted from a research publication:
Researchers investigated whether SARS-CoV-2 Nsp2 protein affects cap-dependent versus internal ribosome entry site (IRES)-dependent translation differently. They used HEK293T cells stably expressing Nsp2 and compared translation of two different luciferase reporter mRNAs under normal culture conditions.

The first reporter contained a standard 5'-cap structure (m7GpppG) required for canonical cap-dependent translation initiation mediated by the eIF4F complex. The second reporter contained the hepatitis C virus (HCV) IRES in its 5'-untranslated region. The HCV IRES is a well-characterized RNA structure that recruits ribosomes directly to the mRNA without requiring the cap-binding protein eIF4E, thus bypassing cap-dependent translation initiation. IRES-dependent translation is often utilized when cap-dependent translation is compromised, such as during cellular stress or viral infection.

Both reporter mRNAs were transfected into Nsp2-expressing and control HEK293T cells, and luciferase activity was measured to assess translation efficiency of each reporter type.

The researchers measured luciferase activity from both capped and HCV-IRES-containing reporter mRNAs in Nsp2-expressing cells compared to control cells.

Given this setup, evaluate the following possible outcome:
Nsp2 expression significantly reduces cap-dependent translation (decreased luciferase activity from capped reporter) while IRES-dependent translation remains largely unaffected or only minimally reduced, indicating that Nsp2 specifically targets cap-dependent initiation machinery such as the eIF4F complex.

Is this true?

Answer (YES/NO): NO